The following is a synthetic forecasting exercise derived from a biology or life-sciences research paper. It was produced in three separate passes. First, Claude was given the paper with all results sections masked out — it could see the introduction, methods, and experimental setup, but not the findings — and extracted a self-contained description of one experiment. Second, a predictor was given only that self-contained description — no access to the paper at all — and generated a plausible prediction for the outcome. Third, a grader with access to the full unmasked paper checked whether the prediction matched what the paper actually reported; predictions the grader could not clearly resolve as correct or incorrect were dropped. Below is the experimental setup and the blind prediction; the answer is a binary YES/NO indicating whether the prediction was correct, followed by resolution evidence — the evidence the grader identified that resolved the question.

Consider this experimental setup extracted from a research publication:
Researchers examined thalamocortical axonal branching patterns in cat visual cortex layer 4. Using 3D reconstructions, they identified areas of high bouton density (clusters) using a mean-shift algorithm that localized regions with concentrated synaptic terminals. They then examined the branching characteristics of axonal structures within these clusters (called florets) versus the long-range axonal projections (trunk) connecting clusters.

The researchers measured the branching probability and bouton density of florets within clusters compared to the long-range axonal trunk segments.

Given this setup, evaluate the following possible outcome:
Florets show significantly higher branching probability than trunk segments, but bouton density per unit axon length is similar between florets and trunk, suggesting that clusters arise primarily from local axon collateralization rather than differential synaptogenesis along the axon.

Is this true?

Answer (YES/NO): NO